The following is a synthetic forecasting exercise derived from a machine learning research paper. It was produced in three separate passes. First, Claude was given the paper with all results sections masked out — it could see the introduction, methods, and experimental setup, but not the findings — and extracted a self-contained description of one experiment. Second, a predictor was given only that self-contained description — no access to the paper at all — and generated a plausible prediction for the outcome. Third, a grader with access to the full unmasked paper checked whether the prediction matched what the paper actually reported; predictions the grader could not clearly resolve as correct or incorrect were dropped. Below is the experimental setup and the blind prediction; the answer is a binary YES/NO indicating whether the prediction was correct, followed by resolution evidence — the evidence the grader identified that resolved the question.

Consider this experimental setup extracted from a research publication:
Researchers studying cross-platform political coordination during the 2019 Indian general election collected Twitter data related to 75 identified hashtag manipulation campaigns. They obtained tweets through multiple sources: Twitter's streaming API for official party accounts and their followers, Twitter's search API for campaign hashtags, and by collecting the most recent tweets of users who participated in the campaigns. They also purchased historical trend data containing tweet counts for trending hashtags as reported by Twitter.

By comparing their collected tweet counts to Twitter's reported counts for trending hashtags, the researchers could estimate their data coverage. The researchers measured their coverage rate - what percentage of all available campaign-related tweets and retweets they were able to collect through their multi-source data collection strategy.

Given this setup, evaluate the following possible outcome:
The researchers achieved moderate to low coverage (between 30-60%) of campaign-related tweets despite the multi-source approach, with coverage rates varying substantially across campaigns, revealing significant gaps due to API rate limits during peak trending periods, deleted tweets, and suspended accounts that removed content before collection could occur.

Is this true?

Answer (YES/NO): NO